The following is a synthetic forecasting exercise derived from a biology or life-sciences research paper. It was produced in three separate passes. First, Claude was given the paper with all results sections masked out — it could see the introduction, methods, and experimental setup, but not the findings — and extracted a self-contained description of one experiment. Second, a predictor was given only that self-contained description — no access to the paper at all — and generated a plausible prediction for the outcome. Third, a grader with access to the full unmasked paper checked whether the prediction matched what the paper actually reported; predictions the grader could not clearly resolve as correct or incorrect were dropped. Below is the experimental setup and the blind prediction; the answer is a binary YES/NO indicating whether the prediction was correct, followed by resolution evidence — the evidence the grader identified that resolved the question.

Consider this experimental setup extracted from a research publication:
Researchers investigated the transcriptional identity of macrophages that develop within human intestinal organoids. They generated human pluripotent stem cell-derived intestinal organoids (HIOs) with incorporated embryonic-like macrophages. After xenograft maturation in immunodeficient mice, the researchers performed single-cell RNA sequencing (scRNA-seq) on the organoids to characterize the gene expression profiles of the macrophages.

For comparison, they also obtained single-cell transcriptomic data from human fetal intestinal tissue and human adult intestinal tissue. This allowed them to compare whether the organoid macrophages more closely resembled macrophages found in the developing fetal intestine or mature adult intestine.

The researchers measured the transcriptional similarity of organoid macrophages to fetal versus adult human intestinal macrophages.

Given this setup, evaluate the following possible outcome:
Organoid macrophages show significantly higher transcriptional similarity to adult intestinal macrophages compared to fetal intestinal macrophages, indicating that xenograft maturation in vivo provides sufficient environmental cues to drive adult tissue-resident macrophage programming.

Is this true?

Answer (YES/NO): NO